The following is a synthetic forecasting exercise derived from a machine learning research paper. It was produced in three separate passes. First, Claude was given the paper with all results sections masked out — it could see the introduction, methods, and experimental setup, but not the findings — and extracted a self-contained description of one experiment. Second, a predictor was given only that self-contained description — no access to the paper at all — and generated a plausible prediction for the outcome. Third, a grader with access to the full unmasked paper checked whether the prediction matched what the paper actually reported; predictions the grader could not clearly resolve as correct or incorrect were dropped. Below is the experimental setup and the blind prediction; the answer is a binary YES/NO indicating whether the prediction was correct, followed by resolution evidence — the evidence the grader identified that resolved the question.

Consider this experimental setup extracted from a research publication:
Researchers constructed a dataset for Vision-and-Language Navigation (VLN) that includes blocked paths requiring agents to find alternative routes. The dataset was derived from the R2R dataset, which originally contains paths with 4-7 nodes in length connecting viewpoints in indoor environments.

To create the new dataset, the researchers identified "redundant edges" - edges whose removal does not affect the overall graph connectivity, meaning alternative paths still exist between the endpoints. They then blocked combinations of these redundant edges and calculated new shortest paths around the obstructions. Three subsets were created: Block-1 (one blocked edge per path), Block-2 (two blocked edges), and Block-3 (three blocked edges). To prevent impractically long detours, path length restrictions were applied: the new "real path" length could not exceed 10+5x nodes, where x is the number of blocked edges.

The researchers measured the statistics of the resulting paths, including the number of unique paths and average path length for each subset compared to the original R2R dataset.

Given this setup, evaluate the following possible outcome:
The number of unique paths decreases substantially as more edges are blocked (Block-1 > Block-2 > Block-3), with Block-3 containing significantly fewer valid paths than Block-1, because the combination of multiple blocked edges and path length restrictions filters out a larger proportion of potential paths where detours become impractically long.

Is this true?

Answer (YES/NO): NO